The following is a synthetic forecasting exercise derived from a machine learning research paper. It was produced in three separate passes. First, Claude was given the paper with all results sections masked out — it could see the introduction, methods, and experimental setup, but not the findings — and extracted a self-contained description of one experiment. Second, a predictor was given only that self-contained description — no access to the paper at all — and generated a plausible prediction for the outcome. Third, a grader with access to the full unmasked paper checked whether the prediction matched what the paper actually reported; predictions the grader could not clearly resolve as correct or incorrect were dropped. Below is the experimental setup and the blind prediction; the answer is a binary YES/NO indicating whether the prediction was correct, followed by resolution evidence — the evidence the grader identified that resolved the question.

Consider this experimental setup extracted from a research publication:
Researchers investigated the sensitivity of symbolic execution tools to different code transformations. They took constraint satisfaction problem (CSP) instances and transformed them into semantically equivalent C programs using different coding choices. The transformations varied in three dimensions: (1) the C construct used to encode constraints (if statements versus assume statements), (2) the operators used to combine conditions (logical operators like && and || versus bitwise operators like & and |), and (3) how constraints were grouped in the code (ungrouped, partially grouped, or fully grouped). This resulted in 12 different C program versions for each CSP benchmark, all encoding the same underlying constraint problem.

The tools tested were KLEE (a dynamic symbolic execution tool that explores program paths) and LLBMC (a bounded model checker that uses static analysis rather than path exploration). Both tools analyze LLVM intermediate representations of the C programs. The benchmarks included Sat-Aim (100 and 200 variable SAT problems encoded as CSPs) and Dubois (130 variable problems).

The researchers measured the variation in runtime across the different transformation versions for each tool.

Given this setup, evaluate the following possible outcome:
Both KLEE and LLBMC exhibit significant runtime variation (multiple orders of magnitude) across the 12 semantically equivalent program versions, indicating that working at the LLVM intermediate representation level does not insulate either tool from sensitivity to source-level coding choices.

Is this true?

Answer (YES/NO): NO